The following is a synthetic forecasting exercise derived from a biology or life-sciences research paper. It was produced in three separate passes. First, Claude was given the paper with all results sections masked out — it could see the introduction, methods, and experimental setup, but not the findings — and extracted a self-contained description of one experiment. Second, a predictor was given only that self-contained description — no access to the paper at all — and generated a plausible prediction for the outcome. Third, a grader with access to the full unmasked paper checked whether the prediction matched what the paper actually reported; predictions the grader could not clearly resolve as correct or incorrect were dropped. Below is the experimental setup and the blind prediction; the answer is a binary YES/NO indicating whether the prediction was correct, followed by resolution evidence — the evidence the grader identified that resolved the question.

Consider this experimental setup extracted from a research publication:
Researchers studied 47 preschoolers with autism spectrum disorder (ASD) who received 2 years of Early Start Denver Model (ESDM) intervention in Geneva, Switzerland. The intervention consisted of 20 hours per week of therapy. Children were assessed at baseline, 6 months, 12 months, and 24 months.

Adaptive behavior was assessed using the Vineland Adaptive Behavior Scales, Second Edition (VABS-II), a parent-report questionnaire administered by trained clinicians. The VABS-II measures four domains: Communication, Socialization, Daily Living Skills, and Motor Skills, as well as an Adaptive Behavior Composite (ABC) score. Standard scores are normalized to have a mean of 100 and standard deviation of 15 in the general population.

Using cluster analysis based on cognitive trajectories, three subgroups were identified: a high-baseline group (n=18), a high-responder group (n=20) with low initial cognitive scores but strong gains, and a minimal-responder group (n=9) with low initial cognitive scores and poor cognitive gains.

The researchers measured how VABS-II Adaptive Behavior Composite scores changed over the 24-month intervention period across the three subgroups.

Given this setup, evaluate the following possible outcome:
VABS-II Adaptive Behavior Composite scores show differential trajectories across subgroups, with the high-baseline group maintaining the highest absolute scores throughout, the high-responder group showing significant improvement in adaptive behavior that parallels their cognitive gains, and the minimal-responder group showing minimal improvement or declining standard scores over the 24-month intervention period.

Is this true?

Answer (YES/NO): YES